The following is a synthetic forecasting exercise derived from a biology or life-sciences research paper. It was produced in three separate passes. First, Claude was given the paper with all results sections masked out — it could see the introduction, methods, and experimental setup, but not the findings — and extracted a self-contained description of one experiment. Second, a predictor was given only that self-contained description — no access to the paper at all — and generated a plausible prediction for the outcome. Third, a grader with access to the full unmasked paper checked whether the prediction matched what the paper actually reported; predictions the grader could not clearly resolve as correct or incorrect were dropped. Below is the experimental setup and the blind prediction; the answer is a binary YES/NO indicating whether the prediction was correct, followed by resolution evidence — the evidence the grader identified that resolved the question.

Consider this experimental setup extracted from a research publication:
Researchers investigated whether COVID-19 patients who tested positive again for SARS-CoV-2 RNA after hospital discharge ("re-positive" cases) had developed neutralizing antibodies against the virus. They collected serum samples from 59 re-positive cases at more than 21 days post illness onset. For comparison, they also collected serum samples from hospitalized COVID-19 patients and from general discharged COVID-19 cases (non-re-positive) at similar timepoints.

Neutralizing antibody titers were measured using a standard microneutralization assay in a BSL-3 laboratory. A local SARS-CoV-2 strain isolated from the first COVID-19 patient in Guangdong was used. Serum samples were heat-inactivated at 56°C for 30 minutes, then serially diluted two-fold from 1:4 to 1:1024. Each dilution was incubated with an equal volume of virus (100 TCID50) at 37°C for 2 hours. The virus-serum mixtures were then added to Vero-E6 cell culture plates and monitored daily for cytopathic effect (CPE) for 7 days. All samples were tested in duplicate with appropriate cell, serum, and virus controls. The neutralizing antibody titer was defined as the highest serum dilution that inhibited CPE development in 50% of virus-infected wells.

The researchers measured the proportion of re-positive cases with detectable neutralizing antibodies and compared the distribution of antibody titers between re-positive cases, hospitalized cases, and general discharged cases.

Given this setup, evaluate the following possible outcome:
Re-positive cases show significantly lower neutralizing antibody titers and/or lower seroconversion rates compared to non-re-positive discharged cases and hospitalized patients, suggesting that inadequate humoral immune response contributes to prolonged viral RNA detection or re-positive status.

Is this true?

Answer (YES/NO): NO